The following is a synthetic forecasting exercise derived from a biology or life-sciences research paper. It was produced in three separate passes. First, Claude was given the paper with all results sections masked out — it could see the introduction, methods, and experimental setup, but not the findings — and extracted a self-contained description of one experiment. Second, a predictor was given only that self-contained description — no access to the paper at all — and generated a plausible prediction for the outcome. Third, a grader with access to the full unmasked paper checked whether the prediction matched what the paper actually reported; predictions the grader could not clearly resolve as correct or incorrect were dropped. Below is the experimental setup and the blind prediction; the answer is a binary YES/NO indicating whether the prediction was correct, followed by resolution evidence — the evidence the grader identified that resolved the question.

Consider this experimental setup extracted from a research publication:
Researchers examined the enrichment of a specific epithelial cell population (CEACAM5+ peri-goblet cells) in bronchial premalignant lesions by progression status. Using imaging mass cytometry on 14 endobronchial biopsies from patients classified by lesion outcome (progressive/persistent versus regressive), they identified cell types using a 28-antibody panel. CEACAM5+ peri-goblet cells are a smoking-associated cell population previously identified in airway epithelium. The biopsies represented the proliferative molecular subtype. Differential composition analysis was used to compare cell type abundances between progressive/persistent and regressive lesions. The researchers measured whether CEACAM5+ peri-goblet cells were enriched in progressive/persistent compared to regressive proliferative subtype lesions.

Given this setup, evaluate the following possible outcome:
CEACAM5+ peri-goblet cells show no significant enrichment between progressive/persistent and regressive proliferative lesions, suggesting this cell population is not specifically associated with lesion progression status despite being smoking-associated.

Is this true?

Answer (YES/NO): NO